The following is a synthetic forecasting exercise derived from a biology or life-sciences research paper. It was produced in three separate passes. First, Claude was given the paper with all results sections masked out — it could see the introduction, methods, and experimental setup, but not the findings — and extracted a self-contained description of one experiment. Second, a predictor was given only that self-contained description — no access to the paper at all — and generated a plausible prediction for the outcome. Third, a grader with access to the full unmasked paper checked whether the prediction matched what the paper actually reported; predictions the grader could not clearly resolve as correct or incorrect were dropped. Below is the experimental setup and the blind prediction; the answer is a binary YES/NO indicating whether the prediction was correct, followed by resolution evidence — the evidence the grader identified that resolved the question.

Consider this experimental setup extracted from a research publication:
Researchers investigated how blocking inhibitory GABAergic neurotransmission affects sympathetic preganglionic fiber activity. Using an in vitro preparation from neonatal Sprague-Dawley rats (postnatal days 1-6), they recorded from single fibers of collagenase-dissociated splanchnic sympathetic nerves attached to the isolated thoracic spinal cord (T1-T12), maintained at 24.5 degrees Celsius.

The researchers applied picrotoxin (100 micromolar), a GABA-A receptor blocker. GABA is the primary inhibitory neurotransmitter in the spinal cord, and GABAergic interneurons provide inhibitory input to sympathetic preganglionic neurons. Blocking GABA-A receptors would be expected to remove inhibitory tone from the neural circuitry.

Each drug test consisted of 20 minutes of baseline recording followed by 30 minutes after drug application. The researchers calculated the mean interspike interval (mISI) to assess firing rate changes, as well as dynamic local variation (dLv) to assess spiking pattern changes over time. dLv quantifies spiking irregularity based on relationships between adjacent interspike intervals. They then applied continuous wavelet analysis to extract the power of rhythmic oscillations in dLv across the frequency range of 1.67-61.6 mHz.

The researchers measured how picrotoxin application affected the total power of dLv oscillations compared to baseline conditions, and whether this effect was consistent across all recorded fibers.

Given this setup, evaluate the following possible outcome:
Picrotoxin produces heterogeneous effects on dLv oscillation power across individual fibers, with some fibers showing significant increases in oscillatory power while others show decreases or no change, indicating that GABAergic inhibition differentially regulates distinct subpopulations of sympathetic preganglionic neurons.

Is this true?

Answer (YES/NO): YES